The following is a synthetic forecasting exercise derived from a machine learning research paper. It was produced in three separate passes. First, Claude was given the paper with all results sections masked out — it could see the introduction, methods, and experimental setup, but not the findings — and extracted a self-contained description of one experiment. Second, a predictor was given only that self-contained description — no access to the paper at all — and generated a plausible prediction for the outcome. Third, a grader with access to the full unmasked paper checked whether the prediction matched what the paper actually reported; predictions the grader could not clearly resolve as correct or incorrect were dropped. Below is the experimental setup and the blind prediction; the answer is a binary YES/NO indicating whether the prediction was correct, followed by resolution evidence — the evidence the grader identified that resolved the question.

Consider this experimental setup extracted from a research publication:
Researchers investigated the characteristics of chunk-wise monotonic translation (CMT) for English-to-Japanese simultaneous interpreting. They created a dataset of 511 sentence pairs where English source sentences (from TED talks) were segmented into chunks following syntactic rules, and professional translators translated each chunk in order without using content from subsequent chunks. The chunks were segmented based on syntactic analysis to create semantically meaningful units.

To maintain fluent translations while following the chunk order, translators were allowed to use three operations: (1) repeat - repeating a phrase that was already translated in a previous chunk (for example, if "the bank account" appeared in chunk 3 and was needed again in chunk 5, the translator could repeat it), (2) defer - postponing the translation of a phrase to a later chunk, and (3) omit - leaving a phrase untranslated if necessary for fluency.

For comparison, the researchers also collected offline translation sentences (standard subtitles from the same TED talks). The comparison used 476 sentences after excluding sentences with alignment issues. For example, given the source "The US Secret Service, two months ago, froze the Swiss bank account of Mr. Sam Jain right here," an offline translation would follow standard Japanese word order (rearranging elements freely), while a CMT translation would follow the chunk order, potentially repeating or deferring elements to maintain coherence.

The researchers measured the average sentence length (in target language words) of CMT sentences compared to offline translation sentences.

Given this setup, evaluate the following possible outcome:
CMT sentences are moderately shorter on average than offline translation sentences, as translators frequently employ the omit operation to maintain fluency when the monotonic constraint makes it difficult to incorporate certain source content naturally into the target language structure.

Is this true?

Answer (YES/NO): NO